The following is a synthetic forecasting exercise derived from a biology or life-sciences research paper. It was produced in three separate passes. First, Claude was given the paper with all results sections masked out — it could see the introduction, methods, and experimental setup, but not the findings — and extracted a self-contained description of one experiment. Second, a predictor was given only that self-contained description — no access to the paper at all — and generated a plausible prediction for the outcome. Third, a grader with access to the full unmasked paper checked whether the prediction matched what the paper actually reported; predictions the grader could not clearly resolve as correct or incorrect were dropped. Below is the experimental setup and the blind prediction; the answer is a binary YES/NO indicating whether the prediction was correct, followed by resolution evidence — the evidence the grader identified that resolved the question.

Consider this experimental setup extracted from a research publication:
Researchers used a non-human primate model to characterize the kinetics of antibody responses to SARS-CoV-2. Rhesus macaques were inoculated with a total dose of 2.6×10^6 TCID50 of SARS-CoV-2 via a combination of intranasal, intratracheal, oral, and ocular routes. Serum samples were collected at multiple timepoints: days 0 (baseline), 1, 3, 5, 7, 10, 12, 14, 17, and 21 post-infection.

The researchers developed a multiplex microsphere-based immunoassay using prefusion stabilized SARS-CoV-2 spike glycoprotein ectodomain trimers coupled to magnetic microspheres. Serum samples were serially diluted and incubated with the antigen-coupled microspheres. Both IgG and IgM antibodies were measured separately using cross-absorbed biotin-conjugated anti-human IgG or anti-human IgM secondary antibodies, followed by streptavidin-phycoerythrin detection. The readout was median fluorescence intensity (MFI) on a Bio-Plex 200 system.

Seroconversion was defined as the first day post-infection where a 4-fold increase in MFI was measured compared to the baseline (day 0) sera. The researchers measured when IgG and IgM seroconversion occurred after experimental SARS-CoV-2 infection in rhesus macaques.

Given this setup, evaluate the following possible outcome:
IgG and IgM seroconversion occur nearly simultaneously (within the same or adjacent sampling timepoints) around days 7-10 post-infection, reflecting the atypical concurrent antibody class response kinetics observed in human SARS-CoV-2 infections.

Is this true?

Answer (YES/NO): NO